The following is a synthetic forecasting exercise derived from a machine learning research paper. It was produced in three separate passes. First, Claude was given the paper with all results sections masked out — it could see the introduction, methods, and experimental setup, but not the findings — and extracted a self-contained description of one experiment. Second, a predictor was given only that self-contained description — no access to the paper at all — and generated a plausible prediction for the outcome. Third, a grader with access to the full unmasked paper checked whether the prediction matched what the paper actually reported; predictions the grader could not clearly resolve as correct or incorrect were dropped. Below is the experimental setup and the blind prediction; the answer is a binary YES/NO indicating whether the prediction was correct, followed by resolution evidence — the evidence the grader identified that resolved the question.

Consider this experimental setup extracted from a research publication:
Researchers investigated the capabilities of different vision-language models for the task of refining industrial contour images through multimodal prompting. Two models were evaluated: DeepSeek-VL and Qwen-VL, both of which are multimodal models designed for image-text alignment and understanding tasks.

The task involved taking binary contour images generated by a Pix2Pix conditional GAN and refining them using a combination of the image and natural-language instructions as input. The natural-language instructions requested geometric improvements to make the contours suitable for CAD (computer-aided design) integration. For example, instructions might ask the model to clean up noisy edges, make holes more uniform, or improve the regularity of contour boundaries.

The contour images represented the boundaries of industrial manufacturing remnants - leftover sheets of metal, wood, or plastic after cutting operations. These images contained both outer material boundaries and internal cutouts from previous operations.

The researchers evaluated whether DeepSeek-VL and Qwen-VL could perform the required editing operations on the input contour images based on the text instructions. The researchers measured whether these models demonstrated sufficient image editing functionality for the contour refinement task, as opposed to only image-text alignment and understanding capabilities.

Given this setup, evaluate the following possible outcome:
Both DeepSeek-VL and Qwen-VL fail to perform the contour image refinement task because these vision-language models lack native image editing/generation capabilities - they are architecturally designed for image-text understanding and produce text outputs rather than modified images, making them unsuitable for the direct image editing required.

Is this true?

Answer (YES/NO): NO